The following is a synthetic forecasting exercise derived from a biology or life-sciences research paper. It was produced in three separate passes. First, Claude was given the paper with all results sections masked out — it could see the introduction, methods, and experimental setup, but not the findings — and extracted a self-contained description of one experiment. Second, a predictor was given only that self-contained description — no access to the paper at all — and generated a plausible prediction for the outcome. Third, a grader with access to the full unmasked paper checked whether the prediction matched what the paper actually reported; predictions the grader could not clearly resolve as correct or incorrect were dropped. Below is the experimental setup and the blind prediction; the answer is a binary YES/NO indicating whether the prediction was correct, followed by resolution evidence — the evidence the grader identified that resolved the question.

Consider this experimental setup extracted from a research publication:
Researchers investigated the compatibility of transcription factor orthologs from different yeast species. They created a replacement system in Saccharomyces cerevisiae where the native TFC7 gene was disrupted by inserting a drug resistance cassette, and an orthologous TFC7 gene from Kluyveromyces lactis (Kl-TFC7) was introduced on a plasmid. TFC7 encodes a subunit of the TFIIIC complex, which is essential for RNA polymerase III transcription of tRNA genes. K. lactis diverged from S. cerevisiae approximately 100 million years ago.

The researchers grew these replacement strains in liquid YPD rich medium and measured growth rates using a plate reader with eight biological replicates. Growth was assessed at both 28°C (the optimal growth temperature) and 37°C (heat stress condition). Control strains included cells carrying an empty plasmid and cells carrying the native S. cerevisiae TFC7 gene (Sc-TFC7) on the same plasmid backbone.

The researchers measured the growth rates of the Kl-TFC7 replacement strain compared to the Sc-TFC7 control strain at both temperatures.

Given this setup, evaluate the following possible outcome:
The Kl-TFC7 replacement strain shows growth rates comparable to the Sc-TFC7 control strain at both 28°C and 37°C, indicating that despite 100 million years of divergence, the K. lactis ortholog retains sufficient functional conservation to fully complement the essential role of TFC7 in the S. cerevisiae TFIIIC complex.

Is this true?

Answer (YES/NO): NO